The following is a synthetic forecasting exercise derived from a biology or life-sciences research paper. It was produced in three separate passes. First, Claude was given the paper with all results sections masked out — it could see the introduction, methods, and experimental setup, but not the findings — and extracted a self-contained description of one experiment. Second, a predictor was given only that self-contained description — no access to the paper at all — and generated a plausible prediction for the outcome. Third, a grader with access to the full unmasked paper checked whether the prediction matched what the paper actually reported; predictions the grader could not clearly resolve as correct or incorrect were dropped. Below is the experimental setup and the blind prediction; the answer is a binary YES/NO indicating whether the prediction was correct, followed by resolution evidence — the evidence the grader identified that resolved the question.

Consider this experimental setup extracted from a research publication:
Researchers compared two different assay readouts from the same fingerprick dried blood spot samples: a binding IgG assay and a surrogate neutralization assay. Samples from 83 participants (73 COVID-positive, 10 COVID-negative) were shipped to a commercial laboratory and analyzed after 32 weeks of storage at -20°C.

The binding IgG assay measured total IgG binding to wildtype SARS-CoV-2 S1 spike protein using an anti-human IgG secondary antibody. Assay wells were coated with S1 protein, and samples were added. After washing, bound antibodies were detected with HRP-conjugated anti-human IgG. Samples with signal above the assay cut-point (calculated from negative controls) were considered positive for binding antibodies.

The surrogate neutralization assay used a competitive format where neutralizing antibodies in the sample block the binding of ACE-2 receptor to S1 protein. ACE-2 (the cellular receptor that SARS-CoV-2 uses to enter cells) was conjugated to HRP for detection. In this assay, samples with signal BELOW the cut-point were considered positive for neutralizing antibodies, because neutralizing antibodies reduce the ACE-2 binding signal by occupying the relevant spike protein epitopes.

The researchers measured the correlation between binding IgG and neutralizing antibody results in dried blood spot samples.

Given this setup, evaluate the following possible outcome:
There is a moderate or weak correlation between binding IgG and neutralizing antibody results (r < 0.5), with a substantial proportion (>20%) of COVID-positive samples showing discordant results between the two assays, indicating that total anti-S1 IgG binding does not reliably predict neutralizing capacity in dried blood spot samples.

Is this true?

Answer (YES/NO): NO